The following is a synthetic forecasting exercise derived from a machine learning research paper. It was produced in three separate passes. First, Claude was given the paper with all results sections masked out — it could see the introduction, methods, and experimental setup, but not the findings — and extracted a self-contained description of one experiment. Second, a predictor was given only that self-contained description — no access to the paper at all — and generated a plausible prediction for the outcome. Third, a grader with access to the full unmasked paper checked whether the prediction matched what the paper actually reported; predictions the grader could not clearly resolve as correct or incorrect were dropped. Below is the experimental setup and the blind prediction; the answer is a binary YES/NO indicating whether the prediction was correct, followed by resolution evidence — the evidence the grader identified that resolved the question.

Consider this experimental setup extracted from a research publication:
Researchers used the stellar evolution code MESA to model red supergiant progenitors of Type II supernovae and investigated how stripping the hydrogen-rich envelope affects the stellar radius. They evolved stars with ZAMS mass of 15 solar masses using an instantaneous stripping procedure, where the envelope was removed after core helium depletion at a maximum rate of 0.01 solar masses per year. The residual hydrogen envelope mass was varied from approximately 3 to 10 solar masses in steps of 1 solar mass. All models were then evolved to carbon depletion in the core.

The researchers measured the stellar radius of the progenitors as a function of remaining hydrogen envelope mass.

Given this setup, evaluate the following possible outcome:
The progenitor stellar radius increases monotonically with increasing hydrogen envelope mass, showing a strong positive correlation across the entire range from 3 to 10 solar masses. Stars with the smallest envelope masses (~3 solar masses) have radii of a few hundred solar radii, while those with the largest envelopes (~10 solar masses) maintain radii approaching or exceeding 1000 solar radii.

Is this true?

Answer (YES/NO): NO